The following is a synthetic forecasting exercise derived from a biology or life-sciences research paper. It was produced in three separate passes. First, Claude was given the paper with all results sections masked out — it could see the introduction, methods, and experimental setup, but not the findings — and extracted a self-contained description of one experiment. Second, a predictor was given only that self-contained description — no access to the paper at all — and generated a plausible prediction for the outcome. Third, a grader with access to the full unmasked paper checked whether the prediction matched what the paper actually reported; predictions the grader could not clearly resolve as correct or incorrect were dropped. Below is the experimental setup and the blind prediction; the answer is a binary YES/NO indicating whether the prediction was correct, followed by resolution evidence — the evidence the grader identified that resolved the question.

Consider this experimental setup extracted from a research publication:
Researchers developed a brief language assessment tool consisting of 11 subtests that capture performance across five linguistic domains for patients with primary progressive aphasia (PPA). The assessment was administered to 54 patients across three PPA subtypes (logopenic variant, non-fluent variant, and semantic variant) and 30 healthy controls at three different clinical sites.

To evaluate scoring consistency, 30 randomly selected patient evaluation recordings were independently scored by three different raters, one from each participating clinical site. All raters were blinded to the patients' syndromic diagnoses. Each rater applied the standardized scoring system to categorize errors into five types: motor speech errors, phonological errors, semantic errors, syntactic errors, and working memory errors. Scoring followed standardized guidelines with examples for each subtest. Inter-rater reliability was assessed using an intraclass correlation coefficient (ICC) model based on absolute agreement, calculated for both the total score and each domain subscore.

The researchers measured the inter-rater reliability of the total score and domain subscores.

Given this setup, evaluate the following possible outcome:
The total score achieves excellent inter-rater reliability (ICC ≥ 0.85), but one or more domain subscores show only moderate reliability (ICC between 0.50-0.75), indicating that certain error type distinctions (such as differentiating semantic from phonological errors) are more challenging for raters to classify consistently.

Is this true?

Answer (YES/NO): NO